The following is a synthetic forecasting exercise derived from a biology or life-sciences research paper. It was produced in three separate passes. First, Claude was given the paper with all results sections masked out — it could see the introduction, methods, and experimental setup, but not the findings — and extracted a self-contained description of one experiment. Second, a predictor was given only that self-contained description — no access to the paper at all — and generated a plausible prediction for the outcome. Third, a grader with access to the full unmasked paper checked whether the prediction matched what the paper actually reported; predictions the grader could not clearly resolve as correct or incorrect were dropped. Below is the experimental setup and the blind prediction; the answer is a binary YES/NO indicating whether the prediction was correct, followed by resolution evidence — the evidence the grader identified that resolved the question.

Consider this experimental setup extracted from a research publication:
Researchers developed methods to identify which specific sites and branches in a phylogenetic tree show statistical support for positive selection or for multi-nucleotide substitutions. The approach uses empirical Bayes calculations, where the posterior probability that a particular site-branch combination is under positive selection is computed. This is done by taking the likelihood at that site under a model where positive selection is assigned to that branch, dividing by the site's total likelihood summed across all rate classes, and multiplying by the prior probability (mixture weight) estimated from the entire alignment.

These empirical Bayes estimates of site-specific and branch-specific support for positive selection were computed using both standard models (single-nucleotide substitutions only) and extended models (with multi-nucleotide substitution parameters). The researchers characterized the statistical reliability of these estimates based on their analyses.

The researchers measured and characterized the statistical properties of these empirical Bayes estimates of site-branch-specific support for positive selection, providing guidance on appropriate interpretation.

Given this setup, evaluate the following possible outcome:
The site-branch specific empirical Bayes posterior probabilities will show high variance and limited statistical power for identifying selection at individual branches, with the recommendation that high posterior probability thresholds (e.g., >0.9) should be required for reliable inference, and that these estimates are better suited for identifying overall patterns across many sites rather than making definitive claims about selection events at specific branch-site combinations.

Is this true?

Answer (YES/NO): NO